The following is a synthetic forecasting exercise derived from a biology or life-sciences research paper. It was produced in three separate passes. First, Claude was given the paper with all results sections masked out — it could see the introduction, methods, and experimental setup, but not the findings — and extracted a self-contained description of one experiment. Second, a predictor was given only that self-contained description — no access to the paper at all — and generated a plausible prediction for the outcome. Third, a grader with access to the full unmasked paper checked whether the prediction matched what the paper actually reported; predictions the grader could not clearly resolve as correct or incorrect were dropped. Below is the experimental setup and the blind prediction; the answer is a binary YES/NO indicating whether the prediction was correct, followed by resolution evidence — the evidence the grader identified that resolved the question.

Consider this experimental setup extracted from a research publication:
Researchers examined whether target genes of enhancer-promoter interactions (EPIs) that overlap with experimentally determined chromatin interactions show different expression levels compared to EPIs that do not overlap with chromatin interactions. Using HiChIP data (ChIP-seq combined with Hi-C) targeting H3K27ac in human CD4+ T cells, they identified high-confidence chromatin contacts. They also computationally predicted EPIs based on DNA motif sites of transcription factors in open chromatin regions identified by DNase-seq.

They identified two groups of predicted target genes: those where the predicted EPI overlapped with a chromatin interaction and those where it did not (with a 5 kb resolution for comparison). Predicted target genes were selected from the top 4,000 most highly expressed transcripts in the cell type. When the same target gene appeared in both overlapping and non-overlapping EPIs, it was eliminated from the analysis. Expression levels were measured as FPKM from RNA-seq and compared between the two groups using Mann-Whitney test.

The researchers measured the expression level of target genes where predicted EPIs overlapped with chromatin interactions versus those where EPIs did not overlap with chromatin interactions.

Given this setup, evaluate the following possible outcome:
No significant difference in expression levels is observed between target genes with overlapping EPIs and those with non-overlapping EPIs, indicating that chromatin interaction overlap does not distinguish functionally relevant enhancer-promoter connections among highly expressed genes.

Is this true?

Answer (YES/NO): NO